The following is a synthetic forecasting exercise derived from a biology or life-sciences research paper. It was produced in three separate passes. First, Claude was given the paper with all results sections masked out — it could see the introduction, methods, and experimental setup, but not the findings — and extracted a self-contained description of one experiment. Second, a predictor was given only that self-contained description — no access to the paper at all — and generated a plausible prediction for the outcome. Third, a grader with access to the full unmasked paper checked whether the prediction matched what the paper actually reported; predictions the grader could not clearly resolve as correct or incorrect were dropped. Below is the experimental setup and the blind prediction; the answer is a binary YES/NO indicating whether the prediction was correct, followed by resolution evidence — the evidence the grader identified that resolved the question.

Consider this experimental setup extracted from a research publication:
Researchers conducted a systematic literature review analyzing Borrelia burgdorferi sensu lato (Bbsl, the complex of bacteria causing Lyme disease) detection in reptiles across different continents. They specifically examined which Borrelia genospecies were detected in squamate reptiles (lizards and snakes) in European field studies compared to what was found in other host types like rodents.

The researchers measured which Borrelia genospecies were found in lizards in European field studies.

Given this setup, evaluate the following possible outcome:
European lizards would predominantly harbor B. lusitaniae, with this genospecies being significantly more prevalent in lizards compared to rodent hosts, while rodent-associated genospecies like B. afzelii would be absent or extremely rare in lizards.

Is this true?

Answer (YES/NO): YES